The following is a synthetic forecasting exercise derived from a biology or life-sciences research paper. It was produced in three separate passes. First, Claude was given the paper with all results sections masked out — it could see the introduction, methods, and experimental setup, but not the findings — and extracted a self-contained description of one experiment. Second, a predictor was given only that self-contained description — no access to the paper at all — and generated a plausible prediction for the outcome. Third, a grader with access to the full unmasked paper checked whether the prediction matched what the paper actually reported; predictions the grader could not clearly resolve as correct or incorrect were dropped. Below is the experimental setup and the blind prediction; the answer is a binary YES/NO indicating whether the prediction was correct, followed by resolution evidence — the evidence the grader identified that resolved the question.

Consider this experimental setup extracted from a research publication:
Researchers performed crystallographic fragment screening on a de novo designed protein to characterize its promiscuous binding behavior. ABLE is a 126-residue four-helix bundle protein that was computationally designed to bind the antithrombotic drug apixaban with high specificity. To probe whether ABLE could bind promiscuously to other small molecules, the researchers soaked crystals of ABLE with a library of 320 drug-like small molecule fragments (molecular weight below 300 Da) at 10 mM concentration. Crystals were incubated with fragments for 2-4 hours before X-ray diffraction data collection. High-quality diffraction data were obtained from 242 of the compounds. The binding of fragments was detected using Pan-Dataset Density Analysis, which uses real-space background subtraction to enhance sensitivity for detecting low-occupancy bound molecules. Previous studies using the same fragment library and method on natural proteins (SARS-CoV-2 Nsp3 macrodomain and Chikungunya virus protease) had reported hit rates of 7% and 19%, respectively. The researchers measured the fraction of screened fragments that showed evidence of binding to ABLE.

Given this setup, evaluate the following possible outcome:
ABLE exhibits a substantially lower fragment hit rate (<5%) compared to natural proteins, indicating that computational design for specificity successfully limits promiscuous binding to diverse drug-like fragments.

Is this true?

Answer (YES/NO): NO